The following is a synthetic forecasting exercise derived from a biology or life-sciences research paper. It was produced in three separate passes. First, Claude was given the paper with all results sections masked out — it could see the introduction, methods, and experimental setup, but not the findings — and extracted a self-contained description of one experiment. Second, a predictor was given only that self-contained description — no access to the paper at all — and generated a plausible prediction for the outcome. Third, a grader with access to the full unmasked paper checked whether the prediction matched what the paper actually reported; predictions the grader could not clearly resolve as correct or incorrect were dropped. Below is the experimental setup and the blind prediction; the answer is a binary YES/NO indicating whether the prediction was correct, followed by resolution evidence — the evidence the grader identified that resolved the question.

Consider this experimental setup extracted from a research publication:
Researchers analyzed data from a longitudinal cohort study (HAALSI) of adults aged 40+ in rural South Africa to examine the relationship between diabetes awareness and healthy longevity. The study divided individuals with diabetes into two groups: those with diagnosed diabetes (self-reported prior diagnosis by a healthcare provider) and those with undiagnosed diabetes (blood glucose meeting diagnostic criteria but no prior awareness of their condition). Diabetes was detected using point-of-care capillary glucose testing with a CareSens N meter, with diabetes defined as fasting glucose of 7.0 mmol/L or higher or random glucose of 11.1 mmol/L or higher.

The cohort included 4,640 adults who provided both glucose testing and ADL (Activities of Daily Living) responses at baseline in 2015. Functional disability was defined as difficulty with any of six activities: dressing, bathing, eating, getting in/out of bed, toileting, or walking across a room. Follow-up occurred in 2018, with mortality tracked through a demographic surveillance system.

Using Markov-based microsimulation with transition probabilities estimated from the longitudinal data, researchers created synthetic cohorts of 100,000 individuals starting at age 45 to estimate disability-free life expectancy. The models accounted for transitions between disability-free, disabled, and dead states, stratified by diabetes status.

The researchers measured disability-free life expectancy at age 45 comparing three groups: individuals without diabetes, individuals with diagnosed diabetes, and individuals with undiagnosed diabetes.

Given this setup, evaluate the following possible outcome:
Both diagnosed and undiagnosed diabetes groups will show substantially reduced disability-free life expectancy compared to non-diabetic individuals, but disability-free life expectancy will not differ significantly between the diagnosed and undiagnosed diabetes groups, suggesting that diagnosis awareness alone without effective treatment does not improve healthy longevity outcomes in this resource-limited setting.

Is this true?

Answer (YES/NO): NO